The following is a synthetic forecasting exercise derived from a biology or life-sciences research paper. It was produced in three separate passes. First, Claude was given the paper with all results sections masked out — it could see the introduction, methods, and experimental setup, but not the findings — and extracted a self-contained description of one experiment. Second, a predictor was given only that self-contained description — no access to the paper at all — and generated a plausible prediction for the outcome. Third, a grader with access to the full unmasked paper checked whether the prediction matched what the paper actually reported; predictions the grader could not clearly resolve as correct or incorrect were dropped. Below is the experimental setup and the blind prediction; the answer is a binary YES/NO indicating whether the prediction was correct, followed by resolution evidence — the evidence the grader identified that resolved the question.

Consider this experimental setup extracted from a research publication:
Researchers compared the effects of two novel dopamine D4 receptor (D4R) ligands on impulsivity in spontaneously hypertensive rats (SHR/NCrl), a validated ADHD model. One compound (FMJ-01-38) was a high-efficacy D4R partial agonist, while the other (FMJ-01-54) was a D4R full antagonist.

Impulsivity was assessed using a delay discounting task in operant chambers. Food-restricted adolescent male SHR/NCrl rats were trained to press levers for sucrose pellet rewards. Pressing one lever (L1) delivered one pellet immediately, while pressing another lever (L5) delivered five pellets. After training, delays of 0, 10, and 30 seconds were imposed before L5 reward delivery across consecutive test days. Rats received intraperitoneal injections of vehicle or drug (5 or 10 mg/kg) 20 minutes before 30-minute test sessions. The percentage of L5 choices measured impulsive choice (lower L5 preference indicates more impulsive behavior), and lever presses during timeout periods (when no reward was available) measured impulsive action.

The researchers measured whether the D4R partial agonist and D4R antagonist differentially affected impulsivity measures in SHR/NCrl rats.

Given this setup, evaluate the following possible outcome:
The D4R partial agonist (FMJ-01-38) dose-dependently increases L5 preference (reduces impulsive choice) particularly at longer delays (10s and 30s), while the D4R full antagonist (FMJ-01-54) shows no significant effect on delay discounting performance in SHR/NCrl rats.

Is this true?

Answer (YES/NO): NO